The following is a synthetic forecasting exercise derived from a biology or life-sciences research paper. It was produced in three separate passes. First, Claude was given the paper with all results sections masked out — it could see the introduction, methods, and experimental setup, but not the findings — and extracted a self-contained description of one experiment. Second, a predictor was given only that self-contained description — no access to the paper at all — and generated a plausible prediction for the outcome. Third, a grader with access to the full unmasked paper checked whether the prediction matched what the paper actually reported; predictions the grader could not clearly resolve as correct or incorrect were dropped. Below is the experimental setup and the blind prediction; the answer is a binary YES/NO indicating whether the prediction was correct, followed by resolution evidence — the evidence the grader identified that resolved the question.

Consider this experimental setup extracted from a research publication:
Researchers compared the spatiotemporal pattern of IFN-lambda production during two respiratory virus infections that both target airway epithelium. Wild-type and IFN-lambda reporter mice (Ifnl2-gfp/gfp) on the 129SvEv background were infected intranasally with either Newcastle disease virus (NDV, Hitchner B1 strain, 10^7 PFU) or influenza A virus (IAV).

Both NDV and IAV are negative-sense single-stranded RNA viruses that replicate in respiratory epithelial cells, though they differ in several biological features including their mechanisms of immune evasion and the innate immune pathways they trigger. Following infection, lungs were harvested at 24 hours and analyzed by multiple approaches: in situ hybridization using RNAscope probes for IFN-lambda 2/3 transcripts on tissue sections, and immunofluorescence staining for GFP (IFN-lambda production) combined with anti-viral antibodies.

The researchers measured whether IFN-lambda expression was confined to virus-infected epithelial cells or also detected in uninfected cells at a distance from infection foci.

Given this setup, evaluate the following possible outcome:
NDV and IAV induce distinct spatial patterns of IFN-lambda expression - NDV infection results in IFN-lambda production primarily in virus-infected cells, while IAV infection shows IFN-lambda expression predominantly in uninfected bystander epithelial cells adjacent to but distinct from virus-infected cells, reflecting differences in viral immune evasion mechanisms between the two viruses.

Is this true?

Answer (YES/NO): NO